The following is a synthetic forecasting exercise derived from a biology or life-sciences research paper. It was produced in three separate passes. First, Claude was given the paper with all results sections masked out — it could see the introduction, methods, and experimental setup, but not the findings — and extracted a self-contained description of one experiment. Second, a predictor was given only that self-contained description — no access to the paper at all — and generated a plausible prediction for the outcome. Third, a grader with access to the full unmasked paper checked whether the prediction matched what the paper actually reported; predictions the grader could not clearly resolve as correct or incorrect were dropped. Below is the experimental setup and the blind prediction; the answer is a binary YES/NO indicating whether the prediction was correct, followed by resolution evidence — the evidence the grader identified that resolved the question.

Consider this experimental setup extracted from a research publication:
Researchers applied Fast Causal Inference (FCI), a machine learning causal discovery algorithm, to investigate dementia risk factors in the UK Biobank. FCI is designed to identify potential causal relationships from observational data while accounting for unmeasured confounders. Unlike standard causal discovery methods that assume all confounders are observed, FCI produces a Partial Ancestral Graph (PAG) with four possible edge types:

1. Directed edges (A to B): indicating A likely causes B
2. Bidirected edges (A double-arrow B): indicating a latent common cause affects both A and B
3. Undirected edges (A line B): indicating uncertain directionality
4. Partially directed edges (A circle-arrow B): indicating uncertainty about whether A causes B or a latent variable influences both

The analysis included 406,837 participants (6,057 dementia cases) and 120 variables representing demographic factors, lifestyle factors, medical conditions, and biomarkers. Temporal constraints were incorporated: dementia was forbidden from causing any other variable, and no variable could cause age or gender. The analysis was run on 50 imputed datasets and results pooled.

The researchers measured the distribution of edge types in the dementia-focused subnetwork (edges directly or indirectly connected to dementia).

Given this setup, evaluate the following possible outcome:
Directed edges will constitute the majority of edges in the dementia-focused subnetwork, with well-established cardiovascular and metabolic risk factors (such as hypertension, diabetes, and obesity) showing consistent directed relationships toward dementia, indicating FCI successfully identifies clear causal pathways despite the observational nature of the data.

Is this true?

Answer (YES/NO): NO